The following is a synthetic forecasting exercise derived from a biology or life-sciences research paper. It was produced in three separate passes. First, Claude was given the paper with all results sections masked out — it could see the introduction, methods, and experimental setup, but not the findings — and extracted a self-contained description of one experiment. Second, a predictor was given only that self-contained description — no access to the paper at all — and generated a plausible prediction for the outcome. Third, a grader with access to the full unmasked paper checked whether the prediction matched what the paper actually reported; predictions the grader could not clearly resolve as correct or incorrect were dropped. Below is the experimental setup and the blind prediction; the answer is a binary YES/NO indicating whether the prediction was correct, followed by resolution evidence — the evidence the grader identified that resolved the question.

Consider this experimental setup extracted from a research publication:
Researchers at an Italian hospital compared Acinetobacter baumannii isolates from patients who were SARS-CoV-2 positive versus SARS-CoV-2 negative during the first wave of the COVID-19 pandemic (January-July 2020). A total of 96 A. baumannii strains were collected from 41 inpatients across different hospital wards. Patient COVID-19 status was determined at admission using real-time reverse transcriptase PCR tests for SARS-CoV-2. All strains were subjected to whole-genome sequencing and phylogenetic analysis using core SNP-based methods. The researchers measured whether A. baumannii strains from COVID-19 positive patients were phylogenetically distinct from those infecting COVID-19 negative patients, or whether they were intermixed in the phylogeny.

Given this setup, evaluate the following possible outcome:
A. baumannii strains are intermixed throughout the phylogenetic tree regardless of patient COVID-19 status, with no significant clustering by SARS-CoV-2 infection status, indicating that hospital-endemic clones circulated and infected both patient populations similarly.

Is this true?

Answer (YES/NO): YES